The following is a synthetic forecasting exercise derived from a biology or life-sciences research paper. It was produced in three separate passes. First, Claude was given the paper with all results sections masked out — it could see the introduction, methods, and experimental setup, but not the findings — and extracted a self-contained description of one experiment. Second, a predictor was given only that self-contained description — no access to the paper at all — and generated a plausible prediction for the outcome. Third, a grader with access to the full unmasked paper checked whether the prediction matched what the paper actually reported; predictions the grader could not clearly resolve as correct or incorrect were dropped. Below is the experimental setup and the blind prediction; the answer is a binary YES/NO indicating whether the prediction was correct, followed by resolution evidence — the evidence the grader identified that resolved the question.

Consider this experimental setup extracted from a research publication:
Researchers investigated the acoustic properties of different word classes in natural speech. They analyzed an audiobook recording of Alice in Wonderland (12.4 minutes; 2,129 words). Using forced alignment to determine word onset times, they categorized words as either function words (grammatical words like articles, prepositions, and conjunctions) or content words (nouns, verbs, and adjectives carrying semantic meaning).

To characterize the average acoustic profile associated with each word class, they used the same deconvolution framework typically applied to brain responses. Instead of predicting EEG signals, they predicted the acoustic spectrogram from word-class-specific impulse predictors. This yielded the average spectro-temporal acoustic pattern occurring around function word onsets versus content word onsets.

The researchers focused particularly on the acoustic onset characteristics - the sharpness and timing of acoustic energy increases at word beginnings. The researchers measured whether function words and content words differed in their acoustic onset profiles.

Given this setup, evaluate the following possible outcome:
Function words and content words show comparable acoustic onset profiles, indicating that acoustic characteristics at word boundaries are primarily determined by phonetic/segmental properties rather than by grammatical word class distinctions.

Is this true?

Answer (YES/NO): NO